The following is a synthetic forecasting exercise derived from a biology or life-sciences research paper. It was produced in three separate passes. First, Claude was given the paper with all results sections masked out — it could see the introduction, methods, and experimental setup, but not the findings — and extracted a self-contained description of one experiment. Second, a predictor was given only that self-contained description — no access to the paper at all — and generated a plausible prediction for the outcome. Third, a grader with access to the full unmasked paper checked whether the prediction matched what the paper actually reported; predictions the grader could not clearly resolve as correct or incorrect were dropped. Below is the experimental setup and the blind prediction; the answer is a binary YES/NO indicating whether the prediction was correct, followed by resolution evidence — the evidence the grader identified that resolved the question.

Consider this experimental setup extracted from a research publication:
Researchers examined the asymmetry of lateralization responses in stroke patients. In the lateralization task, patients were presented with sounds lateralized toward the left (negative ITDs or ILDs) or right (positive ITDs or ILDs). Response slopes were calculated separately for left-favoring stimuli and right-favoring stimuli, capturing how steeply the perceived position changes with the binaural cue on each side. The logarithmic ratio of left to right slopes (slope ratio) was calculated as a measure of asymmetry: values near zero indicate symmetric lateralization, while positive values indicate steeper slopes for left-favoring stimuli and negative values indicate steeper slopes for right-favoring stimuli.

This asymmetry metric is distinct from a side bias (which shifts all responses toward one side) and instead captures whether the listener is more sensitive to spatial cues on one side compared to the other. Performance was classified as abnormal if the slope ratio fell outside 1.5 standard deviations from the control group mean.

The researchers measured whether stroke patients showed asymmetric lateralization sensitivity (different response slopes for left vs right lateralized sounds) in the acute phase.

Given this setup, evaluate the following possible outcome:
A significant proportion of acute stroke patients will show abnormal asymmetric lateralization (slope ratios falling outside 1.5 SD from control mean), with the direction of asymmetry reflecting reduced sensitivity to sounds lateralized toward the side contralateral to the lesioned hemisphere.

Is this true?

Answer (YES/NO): NO